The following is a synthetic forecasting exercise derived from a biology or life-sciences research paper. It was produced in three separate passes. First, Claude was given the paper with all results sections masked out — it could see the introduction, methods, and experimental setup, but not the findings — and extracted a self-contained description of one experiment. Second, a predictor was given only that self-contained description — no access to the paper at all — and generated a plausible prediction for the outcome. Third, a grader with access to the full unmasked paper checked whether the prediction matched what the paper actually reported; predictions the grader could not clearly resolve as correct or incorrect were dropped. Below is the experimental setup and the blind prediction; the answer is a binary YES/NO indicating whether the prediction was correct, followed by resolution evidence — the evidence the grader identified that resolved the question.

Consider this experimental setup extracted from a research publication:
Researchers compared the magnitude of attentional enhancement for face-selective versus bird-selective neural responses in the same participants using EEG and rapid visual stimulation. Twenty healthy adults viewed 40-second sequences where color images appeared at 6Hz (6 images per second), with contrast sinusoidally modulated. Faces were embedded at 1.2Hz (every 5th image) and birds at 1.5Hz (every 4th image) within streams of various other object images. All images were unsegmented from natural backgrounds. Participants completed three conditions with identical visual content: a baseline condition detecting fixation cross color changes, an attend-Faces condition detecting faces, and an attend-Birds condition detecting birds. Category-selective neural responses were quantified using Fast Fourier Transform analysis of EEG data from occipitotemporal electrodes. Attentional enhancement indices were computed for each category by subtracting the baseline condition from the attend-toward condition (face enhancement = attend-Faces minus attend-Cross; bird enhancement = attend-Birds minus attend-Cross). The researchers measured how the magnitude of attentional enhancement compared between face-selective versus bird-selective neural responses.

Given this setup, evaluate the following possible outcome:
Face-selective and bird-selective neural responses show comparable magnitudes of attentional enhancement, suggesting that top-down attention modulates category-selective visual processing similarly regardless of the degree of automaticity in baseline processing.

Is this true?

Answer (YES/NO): NO